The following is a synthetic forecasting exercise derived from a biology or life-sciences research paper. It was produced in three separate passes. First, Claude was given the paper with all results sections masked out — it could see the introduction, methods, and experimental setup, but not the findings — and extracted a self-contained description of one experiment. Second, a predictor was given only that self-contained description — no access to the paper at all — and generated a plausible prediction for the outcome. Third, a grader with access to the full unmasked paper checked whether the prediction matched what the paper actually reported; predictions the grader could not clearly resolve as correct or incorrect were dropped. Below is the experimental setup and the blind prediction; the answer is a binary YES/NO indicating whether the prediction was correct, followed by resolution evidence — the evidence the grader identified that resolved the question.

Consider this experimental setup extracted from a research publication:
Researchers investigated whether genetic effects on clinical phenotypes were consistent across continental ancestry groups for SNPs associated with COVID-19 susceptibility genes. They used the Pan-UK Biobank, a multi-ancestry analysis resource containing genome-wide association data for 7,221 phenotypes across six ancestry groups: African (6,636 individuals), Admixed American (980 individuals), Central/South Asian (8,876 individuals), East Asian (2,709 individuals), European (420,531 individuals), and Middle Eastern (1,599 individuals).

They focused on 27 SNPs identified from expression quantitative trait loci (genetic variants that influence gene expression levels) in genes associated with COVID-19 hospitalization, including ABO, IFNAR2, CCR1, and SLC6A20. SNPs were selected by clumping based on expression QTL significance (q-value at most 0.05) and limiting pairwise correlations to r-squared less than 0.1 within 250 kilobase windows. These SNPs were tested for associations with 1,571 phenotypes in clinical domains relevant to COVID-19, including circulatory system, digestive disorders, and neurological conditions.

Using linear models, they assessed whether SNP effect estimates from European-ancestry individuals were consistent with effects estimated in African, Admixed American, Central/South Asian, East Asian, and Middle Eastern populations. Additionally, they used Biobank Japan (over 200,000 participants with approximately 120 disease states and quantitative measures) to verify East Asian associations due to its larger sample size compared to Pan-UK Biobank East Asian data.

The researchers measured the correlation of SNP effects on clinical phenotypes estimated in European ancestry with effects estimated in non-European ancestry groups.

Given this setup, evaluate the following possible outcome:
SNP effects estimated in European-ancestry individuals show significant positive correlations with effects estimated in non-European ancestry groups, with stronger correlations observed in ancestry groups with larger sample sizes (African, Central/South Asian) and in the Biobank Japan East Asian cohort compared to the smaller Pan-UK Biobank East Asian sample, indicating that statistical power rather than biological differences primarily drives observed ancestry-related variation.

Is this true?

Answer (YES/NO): NO